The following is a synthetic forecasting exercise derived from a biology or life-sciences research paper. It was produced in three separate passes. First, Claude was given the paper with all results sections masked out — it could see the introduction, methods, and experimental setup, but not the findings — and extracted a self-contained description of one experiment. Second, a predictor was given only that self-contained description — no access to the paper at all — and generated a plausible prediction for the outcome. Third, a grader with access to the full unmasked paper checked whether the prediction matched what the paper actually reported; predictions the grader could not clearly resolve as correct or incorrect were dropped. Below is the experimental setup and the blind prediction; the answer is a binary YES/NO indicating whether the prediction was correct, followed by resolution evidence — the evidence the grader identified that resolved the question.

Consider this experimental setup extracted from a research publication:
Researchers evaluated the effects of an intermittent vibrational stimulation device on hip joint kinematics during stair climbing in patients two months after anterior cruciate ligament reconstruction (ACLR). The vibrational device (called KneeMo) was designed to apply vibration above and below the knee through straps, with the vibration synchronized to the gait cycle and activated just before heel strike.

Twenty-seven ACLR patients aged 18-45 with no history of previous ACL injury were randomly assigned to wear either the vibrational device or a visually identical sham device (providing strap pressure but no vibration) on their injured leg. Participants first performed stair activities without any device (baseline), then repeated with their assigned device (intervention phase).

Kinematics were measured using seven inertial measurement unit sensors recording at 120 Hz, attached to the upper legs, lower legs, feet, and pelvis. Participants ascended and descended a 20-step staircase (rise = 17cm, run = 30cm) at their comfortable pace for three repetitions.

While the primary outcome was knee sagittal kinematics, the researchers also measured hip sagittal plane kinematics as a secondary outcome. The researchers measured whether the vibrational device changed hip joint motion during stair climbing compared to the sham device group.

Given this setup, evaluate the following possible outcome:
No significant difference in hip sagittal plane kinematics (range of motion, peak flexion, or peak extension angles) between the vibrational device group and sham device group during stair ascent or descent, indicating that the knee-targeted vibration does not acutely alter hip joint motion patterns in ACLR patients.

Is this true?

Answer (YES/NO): YES